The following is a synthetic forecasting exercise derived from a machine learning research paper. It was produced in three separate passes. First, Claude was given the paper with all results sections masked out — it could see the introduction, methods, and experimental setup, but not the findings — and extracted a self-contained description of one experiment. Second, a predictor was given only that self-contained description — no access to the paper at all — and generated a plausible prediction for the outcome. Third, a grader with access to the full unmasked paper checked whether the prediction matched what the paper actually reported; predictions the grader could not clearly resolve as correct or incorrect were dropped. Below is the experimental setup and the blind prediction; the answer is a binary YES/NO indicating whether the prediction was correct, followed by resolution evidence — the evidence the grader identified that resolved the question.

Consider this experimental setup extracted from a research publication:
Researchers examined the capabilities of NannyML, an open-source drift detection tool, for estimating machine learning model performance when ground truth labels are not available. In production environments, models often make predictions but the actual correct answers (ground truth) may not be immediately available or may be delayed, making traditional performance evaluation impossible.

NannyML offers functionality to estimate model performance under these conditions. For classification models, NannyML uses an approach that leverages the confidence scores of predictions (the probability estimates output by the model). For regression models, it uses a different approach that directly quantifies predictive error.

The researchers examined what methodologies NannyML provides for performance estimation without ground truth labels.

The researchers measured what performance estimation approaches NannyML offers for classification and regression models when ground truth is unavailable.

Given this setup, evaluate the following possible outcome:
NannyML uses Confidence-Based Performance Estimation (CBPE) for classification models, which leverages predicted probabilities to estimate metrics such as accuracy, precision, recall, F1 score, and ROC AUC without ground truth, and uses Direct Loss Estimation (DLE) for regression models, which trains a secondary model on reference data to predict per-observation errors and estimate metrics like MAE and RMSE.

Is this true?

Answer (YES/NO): NO